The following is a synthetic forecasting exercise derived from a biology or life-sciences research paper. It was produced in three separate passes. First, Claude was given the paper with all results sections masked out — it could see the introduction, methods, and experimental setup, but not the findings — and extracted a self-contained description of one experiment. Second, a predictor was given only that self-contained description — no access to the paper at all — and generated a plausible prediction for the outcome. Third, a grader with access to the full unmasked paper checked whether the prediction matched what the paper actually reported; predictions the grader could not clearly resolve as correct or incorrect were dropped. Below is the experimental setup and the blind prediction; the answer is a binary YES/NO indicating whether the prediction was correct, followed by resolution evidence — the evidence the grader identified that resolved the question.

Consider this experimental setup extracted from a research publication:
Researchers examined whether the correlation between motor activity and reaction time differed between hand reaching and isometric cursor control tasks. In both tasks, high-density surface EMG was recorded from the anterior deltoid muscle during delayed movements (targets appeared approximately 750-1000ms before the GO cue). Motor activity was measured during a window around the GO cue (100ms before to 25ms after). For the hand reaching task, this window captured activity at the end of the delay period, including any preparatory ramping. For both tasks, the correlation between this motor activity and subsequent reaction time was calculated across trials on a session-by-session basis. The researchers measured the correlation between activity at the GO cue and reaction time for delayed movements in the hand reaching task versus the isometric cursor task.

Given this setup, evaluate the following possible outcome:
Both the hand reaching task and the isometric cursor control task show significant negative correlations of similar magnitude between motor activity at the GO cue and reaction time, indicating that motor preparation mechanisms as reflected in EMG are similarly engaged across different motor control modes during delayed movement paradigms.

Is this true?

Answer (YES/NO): NO